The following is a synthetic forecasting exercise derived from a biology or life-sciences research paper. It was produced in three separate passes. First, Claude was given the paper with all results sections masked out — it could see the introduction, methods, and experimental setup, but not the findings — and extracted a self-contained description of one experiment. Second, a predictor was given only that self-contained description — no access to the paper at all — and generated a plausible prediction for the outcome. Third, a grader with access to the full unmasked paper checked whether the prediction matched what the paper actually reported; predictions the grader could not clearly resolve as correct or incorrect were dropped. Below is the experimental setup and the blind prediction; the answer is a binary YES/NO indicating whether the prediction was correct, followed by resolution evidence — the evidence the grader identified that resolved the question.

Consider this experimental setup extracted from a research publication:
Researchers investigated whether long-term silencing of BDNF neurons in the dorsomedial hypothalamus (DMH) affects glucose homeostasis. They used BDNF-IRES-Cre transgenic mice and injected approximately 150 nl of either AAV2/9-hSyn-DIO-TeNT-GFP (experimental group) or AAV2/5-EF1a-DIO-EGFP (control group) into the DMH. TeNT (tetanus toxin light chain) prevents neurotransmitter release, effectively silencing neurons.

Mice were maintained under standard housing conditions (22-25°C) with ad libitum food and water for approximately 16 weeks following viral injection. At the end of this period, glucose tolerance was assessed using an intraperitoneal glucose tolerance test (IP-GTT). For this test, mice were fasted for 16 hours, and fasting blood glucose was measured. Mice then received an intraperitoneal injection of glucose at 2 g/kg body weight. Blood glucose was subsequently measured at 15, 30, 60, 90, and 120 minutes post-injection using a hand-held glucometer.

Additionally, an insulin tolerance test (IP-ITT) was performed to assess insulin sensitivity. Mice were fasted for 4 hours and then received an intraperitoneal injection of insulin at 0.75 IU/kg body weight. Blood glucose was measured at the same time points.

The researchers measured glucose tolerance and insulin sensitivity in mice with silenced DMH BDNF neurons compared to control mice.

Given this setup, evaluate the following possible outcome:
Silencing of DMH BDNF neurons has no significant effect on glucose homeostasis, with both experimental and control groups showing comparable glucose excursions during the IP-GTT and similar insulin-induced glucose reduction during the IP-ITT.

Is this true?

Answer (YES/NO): NO